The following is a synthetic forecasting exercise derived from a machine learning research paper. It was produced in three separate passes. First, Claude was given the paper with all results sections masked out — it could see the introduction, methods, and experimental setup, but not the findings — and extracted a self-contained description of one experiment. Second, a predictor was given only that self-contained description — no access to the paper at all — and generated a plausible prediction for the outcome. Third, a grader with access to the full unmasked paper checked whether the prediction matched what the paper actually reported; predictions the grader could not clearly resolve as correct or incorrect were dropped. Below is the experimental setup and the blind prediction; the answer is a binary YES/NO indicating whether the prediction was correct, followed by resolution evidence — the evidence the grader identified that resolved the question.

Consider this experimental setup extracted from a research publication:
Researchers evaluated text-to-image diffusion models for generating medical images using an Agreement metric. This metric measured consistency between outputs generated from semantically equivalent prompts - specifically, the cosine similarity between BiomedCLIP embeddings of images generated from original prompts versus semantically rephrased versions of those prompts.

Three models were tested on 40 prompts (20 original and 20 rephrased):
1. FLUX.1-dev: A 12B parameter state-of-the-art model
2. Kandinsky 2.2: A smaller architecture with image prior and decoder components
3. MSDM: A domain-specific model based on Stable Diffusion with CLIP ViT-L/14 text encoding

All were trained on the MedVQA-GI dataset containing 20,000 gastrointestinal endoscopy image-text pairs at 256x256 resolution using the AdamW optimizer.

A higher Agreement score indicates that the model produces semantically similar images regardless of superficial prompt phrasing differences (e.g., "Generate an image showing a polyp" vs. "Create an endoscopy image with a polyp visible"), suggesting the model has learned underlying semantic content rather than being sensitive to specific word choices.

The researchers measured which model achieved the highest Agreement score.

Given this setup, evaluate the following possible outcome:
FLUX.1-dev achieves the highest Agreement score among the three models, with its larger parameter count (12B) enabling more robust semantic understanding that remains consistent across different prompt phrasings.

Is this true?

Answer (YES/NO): NO